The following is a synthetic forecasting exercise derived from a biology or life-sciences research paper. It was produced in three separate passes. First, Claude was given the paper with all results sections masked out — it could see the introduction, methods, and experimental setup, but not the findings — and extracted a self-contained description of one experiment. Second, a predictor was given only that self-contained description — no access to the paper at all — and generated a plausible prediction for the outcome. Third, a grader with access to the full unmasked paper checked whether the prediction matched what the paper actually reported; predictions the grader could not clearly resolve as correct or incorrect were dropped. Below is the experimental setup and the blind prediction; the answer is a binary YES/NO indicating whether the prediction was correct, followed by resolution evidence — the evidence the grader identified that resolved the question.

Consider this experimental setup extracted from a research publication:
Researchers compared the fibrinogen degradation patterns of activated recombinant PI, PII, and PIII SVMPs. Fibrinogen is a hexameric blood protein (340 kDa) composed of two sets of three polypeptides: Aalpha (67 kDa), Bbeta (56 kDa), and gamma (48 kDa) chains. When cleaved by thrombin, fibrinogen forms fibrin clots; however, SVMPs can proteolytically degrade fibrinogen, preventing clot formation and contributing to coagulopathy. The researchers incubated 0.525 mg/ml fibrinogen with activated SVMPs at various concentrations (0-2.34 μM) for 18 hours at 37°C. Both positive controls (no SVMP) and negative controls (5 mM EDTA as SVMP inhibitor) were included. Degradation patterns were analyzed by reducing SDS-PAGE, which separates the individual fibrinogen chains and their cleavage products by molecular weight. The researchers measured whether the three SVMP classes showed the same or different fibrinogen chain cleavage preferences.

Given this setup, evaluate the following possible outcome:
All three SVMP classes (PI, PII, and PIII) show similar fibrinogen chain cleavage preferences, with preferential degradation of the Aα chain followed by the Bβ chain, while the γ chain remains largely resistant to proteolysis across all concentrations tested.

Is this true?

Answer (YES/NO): NO